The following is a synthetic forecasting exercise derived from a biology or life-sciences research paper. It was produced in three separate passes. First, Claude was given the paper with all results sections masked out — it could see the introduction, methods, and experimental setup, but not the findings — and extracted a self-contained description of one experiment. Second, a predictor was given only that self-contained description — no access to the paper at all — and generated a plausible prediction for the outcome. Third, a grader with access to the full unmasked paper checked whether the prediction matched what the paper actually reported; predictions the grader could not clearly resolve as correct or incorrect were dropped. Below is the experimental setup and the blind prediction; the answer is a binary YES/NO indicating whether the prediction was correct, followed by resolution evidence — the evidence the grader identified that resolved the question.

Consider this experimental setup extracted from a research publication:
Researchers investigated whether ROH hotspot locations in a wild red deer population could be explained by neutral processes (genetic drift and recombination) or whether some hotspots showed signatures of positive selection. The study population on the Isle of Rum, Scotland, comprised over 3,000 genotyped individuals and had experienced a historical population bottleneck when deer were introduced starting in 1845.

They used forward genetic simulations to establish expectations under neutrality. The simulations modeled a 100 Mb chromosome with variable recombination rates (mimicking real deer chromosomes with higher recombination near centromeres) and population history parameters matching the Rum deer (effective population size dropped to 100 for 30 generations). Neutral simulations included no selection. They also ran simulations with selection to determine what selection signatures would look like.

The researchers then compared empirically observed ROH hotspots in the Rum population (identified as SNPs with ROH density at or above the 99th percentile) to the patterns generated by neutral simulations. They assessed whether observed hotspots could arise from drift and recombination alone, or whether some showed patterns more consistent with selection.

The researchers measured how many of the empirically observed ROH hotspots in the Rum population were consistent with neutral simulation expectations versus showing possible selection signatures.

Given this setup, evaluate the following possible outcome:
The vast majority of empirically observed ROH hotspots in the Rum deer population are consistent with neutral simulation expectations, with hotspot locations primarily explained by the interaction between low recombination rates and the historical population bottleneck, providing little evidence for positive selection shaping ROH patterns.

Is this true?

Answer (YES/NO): YES